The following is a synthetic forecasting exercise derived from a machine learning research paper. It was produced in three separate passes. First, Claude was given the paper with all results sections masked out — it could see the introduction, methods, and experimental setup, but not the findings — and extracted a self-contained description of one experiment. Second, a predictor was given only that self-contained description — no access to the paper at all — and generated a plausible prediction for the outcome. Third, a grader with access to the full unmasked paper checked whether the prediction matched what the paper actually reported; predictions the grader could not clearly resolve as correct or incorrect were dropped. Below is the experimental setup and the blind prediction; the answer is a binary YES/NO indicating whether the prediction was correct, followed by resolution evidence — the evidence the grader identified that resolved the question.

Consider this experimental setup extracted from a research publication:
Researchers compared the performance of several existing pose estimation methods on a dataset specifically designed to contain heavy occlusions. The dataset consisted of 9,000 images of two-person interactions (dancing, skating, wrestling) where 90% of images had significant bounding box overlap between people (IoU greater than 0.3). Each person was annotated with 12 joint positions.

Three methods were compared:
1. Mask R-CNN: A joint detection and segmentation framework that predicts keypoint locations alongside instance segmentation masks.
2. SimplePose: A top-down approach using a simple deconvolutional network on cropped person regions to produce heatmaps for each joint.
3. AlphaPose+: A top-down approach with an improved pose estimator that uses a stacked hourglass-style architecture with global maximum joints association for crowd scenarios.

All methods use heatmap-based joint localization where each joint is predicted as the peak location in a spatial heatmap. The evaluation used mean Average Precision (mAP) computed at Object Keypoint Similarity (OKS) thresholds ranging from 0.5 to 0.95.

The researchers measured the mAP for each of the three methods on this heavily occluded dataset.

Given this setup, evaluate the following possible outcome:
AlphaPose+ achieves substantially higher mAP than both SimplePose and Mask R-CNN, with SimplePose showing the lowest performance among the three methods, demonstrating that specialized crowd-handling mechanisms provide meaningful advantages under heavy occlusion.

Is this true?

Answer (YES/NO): NO